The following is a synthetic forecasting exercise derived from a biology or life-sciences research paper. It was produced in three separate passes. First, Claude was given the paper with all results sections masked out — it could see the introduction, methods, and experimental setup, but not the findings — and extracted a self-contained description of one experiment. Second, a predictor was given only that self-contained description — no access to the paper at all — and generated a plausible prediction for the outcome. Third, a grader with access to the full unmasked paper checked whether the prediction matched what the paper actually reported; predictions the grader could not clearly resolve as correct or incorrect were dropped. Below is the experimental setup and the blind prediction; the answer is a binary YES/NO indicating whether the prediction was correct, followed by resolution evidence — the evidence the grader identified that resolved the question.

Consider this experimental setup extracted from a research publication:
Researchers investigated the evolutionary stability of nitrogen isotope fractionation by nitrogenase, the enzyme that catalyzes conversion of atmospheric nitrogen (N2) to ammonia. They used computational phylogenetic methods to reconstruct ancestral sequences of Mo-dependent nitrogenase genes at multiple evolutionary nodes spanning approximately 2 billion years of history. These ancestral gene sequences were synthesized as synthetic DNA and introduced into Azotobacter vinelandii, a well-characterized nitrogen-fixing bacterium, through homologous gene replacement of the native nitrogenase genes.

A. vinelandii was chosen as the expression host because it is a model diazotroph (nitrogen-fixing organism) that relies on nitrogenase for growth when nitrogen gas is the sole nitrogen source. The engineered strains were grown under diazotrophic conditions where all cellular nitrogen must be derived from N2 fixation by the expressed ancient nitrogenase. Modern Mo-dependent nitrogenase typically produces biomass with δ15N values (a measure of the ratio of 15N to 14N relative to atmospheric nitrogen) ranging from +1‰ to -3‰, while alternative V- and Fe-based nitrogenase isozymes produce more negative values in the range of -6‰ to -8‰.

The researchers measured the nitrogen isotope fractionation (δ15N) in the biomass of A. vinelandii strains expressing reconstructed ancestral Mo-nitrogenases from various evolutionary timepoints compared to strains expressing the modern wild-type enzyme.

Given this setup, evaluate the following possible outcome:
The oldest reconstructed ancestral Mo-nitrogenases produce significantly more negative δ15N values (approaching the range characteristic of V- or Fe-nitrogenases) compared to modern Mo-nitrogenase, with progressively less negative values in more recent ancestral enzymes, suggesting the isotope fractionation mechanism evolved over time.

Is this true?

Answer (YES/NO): NO